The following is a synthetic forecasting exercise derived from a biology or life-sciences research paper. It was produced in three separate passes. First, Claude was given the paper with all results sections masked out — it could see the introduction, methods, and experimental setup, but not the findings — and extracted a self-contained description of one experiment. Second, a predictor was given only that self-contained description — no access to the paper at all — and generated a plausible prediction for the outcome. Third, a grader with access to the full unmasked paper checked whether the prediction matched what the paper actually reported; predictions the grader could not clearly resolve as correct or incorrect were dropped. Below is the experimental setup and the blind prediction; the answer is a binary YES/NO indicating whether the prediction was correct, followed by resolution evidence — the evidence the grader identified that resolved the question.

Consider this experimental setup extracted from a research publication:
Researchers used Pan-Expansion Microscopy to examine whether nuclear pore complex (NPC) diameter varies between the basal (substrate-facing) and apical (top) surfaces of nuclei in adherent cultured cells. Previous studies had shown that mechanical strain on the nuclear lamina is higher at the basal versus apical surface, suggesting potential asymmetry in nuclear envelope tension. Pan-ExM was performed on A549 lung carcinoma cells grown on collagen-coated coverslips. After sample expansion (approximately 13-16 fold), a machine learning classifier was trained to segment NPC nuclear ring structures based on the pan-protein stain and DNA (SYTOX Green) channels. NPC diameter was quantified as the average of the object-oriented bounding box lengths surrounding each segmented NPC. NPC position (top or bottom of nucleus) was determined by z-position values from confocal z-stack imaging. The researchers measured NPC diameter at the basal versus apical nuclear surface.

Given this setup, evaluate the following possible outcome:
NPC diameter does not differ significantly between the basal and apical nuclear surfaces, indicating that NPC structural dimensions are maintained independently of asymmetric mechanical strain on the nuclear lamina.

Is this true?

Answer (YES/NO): NO